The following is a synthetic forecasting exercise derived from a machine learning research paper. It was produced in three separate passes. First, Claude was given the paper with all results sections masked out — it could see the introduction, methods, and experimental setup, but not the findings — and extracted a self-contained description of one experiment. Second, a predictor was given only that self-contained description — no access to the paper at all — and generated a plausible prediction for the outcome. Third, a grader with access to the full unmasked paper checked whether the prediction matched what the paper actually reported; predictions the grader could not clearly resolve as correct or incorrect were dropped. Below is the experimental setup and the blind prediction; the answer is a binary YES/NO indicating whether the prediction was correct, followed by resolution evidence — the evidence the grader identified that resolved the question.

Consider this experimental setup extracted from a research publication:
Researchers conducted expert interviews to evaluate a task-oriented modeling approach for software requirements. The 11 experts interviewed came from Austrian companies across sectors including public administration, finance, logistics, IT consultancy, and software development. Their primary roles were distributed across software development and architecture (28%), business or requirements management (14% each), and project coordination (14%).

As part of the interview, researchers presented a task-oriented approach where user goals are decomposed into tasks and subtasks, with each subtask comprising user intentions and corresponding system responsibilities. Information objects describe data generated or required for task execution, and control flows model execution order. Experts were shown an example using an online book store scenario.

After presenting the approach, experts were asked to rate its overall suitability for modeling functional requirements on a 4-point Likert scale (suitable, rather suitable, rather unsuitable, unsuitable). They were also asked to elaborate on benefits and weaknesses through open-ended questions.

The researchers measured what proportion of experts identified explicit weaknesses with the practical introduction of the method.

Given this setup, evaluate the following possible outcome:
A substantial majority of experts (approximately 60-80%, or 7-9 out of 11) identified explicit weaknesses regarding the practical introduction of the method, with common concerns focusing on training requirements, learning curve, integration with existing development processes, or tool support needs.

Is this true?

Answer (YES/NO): YES